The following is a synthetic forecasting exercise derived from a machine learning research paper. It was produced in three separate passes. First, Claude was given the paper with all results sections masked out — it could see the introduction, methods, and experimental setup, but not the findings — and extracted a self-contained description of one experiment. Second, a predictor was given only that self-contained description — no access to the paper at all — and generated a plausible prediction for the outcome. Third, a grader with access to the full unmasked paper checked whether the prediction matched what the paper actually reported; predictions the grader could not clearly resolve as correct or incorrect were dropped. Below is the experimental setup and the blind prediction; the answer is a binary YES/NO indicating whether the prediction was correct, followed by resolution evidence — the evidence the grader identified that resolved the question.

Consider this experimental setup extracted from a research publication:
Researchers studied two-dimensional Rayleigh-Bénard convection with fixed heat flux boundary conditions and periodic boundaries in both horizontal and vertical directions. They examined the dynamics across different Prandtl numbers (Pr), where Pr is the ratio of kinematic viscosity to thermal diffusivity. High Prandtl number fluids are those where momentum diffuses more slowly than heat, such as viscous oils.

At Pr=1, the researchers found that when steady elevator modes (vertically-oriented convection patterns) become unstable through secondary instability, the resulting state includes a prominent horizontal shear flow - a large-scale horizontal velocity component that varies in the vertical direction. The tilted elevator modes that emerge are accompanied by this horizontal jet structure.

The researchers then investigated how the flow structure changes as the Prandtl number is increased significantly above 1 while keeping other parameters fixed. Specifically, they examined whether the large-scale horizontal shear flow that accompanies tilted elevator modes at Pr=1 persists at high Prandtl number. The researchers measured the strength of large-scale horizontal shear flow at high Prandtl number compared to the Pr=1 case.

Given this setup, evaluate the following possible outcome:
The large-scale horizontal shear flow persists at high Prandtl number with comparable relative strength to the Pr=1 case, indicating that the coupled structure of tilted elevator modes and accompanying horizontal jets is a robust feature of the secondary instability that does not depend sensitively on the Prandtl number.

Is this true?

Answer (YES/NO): NO